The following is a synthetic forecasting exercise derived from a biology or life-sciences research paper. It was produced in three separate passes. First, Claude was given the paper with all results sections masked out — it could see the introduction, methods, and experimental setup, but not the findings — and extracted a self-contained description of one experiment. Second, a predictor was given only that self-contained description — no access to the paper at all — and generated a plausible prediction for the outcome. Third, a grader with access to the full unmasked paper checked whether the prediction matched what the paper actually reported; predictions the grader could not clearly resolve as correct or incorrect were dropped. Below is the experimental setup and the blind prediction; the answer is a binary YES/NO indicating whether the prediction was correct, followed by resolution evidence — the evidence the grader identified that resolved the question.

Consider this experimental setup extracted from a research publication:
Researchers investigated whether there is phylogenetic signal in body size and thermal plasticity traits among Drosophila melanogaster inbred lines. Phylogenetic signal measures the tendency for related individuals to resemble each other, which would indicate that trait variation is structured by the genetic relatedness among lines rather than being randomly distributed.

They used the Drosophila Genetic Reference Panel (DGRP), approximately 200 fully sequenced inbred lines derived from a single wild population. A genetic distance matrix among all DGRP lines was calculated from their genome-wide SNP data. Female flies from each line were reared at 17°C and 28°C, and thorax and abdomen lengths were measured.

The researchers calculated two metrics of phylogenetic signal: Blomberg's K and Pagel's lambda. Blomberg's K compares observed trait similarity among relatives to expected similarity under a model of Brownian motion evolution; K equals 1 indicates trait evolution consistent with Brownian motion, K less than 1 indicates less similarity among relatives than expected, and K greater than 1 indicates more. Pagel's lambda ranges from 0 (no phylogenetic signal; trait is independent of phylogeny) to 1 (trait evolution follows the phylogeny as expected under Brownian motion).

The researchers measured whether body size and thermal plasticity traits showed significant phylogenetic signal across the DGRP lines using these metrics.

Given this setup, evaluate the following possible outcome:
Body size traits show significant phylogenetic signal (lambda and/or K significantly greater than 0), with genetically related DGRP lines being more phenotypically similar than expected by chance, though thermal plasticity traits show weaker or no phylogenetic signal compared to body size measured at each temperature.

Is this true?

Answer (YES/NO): NO